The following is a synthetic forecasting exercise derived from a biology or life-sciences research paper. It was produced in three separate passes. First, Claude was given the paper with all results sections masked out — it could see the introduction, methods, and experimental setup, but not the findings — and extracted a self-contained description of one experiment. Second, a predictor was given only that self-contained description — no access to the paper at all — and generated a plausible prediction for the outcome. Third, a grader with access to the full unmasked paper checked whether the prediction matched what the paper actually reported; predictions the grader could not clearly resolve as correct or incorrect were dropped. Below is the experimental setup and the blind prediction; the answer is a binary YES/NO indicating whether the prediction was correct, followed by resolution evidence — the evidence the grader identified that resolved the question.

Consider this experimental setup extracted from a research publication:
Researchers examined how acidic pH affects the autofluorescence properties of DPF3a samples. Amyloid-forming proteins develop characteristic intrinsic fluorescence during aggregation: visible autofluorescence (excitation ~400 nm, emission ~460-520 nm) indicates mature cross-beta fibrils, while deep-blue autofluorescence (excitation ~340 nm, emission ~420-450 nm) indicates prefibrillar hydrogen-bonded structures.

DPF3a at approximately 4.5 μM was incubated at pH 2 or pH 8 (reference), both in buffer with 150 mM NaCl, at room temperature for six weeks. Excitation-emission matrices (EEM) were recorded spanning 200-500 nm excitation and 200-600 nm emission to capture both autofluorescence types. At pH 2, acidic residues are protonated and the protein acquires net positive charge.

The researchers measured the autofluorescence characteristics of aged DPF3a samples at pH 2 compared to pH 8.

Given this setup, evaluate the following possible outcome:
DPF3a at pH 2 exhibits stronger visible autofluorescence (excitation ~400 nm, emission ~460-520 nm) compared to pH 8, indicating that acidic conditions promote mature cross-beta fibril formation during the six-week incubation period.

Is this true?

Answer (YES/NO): NO